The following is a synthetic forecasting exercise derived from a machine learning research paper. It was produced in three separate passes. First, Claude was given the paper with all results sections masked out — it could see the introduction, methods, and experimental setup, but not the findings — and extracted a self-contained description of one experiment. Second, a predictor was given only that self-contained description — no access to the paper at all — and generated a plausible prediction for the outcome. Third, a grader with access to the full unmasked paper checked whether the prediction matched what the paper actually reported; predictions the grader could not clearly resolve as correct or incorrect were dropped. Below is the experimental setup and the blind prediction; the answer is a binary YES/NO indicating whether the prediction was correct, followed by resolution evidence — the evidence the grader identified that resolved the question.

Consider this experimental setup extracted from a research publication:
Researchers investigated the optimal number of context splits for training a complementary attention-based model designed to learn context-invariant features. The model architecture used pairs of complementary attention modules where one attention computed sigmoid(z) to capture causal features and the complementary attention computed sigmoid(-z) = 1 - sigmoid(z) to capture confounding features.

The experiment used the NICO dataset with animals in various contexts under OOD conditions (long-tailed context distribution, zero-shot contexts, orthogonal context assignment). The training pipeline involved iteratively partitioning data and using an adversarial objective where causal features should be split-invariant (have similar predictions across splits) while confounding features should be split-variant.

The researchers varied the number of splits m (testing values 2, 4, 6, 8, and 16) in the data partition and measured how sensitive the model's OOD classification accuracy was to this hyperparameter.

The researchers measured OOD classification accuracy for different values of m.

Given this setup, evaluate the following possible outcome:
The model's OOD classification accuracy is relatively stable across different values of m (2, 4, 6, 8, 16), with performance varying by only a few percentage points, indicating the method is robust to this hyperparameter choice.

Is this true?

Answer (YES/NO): YES